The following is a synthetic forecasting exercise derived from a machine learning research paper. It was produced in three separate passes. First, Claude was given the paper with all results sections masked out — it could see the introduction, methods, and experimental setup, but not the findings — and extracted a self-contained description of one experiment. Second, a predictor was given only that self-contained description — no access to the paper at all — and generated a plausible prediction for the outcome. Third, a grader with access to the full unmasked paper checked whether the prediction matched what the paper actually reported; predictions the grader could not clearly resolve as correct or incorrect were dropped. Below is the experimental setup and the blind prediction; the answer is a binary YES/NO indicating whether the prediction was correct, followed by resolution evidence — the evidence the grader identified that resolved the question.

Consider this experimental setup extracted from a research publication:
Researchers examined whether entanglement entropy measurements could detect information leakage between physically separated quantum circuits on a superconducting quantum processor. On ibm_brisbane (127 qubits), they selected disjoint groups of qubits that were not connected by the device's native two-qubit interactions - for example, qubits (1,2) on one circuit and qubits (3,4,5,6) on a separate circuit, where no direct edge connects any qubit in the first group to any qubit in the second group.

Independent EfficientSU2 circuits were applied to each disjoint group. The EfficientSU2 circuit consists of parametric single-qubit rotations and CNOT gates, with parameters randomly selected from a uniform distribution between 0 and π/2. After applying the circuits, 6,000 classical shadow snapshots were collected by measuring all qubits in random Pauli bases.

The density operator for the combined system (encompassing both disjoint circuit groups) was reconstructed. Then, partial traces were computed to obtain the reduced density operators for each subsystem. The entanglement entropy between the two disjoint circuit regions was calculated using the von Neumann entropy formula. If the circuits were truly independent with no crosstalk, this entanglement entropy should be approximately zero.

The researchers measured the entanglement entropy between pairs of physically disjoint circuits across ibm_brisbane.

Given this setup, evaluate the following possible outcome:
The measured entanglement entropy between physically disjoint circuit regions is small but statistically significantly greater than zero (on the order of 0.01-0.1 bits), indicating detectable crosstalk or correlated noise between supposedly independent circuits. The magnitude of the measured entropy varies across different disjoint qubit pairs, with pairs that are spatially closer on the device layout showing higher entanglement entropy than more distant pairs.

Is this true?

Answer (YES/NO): NO